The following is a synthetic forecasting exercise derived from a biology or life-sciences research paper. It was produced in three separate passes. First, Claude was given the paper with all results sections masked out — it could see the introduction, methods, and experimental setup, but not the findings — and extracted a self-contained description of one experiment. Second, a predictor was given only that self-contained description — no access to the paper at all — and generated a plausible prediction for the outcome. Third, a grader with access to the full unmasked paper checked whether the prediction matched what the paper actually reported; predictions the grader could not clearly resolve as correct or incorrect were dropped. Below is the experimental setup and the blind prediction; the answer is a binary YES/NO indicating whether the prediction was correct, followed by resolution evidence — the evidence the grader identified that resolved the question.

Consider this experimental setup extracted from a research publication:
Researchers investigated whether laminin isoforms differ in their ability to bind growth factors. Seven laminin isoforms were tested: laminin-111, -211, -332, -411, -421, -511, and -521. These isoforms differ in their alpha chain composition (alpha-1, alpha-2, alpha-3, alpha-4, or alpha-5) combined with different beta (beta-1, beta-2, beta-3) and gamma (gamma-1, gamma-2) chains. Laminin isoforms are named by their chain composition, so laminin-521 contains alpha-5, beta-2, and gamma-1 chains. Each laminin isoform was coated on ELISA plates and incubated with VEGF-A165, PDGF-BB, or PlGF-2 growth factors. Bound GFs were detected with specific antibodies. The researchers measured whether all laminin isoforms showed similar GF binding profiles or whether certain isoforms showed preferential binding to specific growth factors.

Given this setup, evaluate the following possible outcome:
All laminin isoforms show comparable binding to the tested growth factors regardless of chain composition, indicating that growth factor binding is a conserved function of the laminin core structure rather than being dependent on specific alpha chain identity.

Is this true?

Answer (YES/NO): NO